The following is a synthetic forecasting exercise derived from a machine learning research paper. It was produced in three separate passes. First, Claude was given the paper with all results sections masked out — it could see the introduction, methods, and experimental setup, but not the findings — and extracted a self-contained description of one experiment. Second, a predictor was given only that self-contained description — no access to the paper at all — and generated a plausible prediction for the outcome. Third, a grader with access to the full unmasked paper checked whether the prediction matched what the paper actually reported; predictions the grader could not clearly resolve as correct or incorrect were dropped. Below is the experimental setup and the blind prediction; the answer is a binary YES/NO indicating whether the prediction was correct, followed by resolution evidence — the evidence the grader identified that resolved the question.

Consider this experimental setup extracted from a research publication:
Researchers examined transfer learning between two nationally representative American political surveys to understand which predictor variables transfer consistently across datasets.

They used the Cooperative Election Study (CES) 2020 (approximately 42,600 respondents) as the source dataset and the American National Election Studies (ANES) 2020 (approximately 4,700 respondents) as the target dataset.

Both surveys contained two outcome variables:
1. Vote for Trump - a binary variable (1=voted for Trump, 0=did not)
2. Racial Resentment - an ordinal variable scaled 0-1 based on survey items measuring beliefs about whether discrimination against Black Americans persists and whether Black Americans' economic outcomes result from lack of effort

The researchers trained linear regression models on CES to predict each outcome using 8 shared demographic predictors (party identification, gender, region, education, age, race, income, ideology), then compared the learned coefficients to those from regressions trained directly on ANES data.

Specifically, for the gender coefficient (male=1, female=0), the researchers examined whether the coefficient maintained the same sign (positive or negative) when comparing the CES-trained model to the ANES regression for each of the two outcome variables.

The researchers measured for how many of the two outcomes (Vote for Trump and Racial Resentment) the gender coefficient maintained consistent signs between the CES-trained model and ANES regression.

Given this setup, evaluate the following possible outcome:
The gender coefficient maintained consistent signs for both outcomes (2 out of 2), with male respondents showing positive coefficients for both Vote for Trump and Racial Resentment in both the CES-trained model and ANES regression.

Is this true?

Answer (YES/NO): NO